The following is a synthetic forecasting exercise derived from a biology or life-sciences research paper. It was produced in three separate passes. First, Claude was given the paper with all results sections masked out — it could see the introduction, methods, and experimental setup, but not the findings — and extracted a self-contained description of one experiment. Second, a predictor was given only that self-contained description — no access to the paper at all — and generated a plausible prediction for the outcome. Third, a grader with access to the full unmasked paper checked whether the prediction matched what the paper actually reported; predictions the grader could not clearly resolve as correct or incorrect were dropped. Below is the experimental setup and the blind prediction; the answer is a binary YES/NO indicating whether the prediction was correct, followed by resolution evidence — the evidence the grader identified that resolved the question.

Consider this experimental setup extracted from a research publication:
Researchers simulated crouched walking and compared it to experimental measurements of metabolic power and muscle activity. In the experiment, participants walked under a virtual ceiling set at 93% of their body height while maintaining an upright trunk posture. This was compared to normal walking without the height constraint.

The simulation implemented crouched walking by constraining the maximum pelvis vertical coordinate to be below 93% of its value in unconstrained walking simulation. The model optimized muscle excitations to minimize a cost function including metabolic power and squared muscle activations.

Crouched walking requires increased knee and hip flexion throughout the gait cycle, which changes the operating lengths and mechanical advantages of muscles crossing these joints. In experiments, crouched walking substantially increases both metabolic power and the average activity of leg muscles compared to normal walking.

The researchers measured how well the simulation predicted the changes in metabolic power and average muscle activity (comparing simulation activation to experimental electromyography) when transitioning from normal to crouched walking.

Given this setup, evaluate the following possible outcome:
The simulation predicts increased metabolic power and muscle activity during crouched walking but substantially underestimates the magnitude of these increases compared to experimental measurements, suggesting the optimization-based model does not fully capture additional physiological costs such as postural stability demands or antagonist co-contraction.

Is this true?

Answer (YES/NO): NO